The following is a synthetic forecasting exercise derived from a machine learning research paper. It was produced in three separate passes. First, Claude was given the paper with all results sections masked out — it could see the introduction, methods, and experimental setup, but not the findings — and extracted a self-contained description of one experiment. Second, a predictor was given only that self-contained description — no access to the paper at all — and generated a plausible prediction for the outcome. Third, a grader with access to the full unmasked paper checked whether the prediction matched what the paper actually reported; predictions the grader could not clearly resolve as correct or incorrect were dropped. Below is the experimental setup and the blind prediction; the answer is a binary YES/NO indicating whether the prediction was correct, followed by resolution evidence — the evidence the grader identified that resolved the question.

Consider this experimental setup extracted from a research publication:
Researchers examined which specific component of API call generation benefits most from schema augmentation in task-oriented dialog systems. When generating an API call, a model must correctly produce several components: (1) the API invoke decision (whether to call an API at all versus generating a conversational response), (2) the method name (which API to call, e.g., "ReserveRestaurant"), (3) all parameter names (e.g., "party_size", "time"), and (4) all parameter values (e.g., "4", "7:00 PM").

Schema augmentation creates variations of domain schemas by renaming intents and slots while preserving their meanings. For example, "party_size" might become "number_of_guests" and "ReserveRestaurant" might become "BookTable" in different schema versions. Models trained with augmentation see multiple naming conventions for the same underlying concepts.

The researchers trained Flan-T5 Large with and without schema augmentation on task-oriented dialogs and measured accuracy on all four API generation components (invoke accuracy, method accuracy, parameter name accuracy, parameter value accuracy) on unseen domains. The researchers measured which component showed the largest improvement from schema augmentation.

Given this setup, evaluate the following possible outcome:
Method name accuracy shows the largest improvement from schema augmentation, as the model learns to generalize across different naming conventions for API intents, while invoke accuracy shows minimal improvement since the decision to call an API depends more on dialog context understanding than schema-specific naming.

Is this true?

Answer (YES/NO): NO